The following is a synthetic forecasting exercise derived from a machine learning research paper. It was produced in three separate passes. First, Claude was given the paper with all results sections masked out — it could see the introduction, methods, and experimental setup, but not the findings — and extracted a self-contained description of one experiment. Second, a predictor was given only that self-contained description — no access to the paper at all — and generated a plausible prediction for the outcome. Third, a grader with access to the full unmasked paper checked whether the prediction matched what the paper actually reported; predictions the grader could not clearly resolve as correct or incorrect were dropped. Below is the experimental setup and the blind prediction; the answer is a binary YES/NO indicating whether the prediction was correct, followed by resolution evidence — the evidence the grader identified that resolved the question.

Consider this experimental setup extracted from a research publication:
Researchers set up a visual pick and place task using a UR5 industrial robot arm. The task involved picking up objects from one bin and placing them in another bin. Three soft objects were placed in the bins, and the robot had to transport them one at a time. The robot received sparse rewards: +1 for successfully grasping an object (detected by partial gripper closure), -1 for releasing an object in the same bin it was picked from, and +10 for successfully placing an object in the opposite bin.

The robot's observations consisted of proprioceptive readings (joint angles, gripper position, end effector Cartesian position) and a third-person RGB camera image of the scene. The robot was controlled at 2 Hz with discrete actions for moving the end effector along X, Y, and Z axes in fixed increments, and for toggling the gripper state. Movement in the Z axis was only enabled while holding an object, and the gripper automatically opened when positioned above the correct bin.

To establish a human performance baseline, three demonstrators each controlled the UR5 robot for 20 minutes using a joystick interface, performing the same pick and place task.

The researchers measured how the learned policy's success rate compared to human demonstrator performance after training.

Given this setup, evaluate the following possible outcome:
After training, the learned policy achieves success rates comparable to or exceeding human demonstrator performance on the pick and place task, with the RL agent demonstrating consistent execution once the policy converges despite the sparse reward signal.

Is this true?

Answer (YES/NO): NO